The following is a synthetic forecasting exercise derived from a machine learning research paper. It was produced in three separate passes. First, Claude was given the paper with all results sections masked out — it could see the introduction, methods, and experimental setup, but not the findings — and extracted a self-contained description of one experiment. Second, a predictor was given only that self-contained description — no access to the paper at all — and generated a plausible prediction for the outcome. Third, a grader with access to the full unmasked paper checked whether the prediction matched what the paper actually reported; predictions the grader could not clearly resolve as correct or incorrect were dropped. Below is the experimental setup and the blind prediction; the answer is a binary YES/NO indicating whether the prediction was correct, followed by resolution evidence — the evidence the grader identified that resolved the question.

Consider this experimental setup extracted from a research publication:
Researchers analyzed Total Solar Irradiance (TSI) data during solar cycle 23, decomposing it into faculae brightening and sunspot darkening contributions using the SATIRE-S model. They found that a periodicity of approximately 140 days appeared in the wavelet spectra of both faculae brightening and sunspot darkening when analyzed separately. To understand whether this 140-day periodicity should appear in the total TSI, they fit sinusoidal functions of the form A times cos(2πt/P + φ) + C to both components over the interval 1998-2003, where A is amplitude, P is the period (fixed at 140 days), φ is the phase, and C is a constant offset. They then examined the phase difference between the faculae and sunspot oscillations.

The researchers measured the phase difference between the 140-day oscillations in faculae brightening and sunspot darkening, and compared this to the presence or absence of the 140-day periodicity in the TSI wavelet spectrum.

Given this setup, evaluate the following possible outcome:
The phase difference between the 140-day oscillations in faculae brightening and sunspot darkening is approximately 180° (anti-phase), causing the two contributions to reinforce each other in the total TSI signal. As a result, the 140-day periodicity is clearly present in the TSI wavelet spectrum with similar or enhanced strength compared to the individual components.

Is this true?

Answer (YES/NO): NO